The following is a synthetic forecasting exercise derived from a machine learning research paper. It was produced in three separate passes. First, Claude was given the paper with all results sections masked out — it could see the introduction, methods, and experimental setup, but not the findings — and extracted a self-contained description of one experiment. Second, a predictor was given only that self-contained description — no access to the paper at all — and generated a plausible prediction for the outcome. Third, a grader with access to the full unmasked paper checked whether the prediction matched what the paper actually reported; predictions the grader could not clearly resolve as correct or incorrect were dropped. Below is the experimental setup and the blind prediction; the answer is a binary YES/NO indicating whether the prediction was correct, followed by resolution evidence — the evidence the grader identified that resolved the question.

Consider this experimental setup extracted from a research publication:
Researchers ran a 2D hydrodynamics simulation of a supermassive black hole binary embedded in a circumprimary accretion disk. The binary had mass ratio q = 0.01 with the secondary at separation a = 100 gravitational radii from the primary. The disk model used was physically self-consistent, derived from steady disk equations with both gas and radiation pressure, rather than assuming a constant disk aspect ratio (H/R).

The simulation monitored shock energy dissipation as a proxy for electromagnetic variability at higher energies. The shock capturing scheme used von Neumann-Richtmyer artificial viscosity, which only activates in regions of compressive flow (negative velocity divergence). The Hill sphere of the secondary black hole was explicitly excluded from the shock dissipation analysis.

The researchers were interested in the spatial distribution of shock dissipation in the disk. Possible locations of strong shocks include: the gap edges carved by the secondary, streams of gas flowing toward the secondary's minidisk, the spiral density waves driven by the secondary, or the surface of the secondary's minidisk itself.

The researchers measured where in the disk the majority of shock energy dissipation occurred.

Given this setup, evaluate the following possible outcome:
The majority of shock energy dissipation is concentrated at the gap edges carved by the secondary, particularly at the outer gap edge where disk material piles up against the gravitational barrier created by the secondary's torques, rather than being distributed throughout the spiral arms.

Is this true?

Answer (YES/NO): YES